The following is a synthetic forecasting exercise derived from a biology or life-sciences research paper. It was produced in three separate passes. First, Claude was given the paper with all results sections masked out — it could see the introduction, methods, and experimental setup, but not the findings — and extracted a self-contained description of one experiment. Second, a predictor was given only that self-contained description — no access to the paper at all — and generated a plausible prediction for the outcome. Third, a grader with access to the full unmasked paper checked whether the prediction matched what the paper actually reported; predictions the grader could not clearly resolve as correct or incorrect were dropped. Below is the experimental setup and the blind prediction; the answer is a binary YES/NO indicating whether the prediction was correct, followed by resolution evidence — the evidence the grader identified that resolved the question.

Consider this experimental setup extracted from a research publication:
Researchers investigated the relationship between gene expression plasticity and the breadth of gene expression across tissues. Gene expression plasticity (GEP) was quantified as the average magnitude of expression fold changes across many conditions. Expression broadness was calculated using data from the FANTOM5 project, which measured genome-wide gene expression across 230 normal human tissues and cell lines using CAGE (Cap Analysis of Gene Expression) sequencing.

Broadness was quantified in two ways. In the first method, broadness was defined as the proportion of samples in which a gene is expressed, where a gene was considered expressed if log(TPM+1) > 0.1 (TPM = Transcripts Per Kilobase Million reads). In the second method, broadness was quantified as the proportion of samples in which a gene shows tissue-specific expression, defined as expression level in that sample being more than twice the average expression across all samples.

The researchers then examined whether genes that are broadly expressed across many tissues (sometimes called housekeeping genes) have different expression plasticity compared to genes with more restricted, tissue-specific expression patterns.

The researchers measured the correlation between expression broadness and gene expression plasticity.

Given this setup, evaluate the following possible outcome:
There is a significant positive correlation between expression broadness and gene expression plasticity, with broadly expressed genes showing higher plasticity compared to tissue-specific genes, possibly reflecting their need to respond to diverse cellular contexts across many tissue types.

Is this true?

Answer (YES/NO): NO